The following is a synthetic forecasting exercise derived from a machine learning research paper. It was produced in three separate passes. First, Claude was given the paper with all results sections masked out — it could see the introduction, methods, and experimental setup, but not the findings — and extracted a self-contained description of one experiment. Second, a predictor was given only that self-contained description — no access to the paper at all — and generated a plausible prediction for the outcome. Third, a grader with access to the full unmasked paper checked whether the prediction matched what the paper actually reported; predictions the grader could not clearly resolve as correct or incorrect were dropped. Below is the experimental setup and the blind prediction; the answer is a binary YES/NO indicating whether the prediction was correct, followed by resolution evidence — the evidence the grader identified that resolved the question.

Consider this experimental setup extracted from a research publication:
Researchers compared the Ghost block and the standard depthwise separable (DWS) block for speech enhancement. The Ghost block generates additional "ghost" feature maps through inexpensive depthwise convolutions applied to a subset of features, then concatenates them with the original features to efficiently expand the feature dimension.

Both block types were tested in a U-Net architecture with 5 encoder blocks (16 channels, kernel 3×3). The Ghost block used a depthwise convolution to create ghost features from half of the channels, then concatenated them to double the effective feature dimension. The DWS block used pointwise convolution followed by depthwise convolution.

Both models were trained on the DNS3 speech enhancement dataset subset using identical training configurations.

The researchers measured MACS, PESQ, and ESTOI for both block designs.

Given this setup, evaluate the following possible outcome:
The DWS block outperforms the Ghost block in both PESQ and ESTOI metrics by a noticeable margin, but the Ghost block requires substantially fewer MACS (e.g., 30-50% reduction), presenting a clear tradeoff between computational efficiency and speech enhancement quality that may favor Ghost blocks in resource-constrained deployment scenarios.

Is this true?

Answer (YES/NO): NO